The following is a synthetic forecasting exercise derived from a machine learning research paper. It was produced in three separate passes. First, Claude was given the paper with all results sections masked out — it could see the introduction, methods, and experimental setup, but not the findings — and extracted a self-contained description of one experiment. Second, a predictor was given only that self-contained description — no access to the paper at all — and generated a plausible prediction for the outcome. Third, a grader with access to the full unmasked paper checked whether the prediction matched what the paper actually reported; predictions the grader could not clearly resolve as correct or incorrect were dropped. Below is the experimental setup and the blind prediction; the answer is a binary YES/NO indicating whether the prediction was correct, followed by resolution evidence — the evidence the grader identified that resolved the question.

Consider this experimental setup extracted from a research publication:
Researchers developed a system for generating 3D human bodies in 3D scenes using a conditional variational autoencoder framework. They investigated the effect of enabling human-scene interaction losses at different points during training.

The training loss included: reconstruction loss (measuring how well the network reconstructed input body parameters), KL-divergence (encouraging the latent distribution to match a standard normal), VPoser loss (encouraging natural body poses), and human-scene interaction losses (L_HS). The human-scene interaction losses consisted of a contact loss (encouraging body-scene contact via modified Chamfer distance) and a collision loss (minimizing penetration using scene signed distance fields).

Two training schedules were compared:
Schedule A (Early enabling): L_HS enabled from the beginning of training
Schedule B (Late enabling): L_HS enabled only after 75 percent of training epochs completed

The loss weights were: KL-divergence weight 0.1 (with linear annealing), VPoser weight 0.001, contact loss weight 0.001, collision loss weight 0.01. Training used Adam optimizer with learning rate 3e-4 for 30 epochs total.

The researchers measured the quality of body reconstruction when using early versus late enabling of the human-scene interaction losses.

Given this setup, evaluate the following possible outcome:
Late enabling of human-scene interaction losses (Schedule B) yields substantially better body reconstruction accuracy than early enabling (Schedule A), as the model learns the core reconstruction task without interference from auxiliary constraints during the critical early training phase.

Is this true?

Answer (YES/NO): YES